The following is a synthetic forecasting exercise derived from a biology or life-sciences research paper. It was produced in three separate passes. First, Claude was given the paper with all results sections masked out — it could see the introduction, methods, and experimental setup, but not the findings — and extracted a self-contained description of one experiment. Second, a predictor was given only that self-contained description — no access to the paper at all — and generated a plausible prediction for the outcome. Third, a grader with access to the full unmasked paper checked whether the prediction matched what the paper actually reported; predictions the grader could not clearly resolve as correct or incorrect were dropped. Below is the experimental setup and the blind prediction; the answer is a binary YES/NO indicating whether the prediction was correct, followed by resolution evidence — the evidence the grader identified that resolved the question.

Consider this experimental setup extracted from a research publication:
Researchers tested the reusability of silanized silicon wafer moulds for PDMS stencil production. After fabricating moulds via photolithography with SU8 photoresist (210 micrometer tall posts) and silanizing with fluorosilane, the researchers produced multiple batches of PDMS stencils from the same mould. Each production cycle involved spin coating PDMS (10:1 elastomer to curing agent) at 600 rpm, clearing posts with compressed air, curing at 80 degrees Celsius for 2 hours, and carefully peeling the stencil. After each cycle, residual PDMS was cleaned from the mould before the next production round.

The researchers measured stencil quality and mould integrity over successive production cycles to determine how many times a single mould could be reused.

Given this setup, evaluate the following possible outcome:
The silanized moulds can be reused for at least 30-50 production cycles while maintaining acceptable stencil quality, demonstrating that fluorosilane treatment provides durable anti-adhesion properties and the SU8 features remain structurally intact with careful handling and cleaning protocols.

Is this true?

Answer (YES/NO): NO